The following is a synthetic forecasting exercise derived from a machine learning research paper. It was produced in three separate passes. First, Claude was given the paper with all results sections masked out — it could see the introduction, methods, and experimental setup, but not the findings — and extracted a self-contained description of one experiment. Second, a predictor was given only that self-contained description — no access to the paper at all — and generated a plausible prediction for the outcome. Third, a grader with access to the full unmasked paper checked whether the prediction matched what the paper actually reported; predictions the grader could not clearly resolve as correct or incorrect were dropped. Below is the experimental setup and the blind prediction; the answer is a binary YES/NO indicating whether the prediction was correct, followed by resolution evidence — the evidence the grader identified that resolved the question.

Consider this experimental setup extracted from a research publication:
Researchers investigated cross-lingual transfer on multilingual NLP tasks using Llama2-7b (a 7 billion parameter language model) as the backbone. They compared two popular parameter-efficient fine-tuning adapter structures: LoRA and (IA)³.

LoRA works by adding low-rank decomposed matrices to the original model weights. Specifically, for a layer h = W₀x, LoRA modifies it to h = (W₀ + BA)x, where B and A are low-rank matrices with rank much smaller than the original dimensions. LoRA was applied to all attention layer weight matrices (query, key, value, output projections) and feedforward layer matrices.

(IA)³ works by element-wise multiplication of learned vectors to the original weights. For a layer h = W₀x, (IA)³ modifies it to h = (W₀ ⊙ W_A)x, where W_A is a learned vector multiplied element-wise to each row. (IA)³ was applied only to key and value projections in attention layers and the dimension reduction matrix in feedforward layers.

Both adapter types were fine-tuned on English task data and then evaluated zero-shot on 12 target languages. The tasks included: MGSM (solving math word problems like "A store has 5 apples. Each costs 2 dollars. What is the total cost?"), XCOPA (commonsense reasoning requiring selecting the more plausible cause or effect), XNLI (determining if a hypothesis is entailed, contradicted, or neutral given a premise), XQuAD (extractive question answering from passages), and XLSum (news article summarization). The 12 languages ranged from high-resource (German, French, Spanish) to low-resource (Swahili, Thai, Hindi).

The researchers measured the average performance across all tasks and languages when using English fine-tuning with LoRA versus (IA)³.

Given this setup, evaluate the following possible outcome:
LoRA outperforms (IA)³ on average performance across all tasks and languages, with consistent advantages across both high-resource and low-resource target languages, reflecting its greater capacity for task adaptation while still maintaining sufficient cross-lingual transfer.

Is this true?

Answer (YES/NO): NO